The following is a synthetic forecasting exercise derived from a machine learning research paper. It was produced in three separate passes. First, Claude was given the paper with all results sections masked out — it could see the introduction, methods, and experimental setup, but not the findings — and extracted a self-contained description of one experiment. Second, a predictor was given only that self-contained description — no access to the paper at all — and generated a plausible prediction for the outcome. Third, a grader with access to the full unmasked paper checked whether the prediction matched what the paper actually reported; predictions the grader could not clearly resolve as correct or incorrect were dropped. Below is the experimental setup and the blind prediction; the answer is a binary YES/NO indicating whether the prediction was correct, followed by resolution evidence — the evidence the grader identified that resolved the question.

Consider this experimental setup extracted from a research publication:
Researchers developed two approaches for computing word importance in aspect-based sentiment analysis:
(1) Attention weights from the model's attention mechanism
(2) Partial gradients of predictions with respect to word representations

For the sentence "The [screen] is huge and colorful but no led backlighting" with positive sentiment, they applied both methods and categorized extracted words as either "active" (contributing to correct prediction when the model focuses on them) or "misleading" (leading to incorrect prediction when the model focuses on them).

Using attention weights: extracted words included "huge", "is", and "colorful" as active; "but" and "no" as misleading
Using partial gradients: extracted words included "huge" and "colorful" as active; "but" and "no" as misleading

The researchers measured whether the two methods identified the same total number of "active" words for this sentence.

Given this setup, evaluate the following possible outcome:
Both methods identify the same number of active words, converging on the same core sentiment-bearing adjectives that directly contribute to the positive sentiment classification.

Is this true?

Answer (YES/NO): NO